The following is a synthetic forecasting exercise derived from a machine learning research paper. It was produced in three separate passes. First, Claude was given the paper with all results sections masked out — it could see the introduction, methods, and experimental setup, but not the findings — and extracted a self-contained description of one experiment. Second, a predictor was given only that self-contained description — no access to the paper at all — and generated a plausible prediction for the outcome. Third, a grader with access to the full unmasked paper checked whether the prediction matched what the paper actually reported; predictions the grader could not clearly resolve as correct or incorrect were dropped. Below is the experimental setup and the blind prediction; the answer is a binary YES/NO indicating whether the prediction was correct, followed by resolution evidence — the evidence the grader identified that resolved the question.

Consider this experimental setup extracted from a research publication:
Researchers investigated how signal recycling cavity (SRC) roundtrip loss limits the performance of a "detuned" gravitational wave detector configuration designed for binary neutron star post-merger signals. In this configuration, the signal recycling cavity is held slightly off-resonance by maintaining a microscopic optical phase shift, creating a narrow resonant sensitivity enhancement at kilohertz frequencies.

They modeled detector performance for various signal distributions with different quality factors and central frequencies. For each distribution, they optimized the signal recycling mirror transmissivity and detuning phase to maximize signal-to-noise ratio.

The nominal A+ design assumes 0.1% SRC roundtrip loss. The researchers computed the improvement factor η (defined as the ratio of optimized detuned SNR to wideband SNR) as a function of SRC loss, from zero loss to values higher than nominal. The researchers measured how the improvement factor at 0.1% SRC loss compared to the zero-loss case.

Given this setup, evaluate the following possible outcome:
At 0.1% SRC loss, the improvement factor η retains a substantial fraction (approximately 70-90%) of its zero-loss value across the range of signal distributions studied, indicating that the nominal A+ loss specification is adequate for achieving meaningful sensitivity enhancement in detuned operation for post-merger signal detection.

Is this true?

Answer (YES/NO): NO